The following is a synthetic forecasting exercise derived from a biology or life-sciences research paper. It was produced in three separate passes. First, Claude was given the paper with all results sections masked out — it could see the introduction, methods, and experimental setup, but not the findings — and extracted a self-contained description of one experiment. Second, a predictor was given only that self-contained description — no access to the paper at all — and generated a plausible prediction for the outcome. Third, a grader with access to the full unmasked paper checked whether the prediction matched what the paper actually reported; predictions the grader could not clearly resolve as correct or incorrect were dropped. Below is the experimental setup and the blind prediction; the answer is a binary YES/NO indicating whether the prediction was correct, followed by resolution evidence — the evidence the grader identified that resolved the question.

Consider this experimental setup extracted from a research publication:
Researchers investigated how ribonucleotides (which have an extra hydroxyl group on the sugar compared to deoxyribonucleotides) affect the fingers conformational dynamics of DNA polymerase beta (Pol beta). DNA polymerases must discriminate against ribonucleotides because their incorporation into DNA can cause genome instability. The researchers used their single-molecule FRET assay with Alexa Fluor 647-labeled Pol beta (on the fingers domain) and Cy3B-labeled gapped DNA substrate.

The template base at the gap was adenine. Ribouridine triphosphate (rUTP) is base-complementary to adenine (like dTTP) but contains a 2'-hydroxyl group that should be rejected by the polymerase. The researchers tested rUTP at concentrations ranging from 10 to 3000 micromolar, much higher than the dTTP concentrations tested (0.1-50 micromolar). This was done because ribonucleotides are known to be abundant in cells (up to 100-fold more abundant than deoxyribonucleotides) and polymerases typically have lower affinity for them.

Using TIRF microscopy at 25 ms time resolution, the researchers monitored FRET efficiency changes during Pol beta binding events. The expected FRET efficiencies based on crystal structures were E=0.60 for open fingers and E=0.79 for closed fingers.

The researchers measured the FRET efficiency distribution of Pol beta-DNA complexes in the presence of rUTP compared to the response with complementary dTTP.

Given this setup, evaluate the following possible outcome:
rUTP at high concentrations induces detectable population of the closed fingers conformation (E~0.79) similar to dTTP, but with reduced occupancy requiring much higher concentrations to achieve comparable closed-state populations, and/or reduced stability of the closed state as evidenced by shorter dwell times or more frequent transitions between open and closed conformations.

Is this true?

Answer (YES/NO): NO